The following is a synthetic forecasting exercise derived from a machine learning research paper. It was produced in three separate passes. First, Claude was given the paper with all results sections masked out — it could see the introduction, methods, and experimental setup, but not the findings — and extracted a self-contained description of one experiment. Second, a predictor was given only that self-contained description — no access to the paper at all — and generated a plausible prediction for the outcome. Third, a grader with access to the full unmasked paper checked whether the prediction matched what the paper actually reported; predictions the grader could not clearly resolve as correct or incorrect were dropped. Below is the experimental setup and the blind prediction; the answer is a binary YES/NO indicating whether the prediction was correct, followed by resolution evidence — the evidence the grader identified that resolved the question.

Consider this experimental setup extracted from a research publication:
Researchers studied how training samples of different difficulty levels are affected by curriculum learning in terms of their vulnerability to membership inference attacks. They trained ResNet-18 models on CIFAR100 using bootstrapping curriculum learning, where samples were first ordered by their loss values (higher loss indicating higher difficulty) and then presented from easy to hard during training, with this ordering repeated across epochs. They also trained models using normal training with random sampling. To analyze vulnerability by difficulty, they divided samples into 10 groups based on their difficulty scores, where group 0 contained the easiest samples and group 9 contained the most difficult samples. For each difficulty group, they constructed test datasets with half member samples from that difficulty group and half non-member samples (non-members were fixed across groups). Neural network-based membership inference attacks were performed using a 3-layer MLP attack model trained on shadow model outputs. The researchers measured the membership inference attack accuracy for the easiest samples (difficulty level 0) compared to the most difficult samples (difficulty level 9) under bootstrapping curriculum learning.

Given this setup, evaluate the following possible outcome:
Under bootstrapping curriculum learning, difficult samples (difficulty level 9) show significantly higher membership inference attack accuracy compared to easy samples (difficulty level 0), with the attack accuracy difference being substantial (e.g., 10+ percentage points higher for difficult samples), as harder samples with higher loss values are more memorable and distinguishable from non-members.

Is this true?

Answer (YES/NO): NO